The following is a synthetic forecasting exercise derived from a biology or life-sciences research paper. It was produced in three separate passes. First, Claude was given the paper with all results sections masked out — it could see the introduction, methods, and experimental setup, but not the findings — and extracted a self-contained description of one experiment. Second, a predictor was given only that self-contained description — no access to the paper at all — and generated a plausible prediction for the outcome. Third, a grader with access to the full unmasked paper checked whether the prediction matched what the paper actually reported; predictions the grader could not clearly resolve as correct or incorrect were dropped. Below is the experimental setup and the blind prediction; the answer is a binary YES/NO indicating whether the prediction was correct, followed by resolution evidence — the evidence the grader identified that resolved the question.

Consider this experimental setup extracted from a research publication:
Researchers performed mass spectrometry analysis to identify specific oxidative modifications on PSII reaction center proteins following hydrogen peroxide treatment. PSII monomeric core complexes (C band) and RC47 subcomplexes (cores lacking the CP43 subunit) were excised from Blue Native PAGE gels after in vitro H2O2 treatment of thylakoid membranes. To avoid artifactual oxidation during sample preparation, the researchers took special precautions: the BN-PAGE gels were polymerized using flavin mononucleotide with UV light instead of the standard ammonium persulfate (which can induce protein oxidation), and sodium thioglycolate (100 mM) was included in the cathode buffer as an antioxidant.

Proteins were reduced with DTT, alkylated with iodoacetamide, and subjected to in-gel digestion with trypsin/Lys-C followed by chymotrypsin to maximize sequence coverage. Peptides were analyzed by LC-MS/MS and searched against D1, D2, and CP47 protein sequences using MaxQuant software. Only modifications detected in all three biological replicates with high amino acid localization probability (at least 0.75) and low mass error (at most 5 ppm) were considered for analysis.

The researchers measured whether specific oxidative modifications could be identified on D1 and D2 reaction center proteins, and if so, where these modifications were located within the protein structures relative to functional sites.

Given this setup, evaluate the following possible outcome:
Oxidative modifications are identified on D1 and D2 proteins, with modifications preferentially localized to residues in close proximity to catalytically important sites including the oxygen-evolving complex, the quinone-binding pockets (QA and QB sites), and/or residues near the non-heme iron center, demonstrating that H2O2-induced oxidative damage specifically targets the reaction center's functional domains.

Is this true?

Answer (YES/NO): YES